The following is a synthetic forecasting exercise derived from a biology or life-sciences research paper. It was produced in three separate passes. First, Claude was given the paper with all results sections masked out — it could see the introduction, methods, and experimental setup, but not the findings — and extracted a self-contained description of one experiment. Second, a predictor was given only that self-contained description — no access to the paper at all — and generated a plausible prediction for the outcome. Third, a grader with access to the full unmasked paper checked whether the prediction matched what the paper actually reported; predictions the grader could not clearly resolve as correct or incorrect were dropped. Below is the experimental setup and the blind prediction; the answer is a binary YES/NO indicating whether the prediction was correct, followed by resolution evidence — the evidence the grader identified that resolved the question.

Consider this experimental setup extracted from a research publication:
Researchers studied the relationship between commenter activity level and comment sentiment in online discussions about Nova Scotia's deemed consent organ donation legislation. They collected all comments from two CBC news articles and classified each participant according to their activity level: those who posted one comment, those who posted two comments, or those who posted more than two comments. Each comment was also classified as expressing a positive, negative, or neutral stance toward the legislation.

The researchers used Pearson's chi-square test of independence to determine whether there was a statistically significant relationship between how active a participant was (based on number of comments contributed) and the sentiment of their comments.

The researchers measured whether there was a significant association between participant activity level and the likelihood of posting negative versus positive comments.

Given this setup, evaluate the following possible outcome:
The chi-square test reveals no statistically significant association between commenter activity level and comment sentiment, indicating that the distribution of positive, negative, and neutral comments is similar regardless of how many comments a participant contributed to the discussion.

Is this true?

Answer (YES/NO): NO